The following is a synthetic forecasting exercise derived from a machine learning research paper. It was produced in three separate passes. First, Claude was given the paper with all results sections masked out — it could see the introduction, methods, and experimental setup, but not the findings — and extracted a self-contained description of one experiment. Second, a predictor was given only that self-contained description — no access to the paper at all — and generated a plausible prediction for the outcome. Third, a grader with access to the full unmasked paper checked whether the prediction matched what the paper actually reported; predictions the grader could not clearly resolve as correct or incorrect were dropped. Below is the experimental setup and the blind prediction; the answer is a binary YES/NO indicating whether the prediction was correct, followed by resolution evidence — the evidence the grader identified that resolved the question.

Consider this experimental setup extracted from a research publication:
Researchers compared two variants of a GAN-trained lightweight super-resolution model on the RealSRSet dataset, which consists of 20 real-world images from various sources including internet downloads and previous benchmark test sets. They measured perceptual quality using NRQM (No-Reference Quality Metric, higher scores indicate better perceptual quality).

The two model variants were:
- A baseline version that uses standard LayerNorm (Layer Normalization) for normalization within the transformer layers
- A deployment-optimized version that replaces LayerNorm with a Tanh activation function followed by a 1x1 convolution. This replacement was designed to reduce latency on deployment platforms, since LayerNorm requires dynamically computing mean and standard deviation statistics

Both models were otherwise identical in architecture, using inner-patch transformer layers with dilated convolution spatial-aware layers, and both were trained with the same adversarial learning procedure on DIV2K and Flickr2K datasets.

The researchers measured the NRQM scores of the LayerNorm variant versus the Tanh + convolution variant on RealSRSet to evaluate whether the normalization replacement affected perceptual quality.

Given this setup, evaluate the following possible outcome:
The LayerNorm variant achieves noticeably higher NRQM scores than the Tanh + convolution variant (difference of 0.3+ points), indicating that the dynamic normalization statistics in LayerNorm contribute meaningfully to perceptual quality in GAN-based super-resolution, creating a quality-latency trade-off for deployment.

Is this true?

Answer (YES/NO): NO